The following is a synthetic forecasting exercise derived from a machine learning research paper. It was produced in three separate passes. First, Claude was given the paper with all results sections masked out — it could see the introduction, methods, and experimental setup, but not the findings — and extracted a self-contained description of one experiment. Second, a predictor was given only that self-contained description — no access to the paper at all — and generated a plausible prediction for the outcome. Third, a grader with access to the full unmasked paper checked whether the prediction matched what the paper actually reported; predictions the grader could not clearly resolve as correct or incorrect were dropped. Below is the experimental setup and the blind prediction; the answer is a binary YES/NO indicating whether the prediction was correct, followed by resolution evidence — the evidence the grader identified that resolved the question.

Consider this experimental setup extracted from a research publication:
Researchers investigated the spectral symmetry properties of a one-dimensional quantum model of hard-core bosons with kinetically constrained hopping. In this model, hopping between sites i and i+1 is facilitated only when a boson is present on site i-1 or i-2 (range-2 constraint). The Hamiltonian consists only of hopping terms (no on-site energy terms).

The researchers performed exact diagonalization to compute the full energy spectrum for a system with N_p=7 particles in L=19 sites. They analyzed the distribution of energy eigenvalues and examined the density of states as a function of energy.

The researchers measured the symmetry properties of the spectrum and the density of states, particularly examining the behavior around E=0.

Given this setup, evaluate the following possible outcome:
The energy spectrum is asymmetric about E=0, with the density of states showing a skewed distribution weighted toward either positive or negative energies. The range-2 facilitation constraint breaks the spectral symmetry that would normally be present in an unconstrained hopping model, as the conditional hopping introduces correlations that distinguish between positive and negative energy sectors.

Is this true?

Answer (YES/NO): NO